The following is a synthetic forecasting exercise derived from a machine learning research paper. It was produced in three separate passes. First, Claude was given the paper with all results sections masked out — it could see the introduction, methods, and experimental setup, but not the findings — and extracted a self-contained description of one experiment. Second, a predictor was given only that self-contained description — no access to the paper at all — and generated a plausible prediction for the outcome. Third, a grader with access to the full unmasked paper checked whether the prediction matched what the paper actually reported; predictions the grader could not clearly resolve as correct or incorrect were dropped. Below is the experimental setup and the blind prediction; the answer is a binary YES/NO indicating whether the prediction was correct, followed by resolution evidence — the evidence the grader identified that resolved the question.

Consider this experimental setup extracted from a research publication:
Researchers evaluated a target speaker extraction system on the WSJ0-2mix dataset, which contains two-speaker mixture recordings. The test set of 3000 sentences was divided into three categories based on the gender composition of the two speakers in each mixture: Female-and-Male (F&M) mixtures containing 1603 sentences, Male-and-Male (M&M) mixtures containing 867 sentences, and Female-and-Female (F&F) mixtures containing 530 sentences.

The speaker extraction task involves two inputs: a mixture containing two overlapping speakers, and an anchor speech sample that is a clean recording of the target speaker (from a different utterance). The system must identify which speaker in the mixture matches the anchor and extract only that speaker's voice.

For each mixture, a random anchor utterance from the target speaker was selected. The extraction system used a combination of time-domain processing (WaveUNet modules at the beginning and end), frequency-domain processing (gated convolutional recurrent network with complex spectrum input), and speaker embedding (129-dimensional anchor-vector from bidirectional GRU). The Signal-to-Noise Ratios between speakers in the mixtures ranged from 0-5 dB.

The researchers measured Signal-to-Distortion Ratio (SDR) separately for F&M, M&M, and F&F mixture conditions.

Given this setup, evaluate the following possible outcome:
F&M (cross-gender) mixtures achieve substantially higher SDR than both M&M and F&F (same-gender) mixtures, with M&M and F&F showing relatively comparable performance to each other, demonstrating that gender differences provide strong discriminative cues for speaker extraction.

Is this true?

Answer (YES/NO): NO